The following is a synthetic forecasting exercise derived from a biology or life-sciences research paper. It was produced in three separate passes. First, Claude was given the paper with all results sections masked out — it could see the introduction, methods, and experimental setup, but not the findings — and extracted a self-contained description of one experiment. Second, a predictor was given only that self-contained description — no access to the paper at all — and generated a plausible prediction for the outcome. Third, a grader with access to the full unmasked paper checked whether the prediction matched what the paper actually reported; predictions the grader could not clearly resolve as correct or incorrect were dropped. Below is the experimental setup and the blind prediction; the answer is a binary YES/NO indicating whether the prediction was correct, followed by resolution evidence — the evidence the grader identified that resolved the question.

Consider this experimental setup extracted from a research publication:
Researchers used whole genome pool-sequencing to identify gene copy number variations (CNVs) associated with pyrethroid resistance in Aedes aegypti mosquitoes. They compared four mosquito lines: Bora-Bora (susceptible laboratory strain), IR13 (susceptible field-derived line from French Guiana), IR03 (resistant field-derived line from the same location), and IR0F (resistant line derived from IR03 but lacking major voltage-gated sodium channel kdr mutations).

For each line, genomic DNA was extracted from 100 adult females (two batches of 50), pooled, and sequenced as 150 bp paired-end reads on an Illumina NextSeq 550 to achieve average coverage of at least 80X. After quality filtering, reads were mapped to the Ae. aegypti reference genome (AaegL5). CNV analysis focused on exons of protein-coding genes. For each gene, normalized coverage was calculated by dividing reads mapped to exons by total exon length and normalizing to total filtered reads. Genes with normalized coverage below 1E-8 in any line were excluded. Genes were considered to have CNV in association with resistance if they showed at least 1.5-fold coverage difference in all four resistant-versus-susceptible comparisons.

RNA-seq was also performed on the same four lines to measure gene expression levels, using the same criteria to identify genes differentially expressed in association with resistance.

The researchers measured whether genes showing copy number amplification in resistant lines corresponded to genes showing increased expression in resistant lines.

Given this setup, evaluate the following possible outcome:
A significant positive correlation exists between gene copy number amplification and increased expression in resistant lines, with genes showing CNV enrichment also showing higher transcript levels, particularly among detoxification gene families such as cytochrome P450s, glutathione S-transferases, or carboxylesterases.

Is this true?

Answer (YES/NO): YES